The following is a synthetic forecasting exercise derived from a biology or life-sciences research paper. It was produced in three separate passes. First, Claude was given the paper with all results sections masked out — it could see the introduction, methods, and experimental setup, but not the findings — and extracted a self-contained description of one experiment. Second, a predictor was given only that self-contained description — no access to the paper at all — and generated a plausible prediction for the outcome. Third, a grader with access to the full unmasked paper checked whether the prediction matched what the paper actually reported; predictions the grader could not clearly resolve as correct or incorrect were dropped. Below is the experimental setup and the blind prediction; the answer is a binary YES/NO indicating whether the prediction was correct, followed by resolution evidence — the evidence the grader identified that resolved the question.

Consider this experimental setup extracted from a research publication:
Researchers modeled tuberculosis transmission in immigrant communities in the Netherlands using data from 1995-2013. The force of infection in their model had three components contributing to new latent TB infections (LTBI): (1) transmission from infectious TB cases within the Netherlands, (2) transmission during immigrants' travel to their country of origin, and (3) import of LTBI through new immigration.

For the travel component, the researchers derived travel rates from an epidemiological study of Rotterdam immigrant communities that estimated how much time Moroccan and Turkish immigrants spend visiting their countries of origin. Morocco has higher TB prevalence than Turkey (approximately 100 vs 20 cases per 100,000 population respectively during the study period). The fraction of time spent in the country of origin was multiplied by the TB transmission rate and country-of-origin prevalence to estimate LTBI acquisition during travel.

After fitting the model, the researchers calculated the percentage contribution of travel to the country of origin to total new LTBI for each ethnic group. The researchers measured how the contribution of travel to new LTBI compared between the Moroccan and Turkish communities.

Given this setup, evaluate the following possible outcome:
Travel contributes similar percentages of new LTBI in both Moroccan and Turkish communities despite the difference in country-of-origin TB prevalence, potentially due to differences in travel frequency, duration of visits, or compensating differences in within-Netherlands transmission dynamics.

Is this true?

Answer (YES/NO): NO